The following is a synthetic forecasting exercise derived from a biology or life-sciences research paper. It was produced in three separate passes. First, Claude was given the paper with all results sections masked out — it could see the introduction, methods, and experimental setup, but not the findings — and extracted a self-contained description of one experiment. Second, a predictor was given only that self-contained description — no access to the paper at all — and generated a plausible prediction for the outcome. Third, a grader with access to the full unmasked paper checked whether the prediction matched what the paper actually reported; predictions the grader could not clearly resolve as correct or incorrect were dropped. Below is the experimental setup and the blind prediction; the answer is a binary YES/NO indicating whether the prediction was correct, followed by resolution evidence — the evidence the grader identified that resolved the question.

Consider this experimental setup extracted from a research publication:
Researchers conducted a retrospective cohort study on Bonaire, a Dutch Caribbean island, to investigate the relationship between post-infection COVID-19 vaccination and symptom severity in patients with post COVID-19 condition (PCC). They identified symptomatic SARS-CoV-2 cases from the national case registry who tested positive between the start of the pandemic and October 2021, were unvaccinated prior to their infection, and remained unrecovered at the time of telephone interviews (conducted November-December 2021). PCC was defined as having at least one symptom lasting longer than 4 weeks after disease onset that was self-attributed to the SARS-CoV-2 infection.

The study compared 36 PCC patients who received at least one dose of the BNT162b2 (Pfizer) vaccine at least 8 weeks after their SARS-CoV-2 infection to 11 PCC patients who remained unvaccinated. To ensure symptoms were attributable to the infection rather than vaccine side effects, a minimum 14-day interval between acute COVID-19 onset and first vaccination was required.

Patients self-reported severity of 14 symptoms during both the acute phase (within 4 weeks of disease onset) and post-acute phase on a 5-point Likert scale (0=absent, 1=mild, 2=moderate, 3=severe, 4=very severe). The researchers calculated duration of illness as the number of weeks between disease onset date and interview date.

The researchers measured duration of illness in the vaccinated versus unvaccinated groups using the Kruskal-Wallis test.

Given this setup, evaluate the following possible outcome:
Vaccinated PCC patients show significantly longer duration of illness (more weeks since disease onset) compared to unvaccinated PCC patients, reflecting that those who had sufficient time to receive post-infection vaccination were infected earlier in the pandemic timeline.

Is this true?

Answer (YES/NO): YES